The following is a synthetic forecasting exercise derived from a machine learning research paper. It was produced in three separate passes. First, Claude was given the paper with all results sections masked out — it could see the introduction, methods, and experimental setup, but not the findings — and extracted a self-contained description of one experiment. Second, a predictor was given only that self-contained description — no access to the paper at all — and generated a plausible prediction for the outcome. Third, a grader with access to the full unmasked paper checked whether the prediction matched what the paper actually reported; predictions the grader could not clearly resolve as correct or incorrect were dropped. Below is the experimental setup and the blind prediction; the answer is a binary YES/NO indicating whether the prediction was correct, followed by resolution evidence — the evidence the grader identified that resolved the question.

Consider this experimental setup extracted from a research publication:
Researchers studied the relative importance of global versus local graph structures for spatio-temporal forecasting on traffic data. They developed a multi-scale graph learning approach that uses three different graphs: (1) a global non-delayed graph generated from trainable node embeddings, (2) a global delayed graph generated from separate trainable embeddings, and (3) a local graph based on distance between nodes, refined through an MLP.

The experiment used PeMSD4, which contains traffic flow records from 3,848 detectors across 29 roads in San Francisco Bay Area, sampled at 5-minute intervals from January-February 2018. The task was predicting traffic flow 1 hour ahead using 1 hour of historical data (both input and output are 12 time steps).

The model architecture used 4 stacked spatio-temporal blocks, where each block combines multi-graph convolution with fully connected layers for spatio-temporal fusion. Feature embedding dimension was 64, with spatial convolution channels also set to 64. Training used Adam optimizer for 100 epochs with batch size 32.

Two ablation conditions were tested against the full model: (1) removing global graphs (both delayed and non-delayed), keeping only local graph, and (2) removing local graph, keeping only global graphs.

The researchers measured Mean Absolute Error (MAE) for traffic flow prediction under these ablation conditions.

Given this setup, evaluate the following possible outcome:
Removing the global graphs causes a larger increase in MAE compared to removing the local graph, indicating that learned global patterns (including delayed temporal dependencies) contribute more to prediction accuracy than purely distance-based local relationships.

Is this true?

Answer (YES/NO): YES